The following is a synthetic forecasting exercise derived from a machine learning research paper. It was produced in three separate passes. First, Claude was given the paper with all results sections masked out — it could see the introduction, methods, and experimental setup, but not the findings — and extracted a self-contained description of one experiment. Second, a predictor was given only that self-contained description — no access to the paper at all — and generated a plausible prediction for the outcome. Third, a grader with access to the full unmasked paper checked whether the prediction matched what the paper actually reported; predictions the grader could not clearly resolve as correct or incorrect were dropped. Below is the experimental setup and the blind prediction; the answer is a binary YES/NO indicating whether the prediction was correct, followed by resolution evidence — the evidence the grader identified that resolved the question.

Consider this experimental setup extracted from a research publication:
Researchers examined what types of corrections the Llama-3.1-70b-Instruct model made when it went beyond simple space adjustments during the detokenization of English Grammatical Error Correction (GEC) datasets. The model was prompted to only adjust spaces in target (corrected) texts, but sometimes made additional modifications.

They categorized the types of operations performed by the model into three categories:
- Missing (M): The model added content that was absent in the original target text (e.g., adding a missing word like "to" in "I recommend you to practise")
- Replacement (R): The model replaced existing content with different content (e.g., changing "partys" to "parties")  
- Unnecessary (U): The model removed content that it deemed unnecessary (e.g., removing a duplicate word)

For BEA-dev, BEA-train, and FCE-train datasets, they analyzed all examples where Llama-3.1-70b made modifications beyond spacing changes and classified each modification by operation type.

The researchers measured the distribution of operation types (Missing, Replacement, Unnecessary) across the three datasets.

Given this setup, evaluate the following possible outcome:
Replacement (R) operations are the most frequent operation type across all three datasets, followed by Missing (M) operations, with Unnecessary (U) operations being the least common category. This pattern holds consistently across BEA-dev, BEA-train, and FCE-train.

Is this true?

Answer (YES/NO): NO